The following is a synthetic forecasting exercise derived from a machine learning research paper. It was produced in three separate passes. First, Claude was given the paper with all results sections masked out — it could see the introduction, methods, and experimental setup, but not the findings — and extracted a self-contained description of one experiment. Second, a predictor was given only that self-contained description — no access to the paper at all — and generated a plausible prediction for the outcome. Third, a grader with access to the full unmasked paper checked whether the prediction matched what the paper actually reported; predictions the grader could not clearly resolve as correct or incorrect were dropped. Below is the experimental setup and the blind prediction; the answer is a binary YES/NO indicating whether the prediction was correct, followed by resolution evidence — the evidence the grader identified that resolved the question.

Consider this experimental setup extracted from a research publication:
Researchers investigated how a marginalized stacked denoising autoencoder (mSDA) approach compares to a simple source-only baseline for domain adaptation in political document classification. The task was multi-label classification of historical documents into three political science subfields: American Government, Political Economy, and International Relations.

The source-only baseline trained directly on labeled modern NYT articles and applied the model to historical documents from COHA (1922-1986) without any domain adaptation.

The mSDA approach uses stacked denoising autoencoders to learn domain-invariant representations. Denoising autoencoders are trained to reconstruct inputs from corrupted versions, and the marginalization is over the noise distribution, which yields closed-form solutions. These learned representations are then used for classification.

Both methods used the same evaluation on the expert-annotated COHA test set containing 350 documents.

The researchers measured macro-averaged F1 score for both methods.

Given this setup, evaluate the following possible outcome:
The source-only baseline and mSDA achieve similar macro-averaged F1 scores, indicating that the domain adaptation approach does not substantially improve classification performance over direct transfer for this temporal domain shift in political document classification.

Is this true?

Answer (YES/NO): NO